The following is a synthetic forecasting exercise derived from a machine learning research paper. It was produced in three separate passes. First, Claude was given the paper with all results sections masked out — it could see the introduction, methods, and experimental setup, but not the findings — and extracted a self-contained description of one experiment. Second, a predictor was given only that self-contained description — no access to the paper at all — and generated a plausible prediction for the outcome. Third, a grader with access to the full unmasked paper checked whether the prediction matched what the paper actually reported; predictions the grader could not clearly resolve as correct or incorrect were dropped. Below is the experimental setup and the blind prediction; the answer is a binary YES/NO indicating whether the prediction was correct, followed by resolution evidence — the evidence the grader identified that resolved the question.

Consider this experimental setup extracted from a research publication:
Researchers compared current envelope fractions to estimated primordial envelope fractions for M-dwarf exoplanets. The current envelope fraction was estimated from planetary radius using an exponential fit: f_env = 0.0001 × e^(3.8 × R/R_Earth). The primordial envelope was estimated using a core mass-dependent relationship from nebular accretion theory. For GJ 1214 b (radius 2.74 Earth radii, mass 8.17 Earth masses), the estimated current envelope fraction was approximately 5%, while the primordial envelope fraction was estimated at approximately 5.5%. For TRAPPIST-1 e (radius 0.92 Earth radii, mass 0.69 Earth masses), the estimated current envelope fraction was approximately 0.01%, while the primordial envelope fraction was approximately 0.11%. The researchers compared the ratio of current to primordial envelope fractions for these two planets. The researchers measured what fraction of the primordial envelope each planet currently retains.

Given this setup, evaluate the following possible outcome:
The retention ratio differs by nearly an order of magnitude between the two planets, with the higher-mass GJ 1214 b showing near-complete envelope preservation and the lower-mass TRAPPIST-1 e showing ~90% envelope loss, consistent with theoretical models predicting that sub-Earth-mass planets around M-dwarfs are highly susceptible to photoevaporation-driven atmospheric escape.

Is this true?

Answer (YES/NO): NO